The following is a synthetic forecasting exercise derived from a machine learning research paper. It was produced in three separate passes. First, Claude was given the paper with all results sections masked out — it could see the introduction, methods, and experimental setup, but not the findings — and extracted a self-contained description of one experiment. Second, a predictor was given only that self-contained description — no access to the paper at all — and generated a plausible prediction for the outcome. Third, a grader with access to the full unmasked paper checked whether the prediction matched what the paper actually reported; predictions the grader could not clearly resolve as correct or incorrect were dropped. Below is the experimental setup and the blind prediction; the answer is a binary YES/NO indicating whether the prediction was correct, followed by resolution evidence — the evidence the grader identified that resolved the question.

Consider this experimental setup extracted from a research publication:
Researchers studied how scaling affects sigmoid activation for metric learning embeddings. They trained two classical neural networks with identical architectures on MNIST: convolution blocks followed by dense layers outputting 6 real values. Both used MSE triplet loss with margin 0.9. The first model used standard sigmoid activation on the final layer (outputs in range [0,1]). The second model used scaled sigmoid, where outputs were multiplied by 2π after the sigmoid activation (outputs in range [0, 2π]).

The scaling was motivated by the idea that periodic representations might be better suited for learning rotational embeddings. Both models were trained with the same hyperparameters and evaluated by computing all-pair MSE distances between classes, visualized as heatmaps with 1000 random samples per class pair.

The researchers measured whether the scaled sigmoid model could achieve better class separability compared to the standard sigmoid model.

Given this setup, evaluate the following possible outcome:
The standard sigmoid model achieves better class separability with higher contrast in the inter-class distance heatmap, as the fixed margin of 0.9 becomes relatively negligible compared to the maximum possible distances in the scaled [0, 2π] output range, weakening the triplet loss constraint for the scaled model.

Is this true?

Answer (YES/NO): YES